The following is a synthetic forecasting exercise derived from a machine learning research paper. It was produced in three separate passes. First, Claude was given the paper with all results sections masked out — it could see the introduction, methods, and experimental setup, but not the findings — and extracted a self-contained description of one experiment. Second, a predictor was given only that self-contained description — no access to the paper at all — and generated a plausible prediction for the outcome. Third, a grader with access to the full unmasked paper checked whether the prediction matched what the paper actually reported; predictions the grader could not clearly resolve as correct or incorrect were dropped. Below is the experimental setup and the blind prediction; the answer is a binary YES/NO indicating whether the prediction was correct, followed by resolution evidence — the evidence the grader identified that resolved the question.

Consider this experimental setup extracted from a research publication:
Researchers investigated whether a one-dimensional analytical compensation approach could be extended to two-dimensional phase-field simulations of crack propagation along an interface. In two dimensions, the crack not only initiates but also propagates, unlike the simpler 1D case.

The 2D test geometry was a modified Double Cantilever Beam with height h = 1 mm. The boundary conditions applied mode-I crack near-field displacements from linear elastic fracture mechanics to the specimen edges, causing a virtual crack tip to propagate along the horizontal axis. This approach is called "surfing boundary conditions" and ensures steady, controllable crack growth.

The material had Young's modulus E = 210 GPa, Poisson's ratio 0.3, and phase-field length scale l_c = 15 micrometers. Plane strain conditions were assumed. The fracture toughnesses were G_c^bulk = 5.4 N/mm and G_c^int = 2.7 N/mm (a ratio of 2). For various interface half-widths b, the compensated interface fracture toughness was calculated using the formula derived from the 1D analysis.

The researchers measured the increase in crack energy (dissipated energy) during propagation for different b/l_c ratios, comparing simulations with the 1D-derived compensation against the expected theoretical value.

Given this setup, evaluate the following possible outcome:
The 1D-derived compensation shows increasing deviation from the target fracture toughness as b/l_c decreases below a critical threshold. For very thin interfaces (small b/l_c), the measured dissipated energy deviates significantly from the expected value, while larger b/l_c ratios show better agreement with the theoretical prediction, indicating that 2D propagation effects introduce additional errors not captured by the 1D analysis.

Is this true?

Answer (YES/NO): YES